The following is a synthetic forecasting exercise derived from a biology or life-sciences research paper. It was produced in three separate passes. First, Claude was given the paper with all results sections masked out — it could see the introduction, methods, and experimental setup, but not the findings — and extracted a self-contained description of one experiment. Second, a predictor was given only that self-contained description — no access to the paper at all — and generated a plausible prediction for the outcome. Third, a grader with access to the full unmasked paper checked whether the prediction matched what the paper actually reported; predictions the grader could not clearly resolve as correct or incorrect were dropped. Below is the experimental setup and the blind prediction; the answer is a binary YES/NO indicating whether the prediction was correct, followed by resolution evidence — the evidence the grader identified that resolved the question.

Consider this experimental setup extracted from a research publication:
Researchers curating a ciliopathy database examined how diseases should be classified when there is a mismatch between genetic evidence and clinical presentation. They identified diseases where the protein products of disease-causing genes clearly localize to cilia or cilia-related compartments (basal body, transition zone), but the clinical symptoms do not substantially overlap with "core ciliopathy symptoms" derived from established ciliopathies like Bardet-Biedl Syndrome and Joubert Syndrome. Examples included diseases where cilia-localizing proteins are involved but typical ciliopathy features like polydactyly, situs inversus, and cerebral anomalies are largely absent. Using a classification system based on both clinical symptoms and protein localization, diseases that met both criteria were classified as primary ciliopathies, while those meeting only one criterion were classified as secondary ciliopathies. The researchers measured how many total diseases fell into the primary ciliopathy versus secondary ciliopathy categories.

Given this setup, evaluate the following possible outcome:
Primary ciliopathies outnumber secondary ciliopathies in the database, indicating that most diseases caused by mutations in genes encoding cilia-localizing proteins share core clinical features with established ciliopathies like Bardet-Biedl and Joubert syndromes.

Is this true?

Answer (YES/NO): YES